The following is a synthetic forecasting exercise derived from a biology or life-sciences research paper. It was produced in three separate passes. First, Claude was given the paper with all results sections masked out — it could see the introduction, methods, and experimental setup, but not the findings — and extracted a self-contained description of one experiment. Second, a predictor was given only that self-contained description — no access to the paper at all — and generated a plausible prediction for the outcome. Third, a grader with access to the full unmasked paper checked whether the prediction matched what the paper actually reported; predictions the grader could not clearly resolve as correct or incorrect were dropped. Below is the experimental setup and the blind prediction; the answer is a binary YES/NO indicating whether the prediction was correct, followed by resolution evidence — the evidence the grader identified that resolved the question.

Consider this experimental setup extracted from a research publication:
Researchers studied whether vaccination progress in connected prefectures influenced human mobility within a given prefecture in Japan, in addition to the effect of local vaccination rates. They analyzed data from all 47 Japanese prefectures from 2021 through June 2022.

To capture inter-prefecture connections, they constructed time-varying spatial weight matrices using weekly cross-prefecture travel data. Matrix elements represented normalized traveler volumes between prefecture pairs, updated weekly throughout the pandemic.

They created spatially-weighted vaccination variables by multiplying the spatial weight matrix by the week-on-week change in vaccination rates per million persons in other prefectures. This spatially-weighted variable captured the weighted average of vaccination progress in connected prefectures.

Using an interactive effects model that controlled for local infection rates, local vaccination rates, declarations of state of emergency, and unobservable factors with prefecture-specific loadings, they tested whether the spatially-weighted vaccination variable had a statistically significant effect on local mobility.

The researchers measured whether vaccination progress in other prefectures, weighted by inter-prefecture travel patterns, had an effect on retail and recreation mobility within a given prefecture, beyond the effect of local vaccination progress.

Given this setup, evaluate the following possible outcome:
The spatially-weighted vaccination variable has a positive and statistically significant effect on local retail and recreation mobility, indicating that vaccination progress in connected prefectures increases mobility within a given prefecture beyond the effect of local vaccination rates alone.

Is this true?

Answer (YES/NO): NO